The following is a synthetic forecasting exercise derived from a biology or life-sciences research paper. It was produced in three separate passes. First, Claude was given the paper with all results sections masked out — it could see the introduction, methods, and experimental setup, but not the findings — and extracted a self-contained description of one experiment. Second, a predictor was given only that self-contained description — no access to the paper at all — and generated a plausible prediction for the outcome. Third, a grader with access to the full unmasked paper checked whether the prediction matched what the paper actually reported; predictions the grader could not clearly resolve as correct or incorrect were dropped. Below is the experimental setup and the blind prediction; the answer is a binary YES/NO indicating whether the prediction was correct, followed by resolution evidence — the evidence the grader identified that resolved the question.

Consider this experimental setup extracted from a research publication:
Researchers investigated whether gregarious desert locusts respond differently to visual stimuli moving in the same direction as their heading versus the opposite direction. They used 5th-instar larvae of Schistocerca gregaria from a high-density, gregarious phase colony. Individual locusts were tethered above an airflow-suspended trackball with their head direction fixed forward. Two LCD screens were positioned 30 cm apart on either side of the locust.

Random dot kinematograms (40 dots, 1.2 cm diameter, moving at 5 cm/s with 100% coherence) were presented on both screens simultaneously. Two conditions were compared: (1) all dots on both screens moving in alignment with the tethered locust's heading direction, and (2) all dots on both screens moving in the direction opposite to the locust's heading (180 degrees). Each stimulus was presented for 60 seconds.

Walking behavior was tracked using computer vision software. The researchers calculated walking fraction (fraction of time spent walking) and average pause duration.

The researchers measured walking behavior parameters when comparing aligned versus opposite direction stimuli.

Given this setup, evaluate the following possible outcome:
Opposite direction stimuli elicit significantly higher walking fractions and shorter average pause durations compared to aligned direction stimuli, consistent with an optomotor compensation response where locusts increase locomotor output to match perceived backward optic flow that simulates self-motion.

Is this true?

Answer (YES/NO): NO